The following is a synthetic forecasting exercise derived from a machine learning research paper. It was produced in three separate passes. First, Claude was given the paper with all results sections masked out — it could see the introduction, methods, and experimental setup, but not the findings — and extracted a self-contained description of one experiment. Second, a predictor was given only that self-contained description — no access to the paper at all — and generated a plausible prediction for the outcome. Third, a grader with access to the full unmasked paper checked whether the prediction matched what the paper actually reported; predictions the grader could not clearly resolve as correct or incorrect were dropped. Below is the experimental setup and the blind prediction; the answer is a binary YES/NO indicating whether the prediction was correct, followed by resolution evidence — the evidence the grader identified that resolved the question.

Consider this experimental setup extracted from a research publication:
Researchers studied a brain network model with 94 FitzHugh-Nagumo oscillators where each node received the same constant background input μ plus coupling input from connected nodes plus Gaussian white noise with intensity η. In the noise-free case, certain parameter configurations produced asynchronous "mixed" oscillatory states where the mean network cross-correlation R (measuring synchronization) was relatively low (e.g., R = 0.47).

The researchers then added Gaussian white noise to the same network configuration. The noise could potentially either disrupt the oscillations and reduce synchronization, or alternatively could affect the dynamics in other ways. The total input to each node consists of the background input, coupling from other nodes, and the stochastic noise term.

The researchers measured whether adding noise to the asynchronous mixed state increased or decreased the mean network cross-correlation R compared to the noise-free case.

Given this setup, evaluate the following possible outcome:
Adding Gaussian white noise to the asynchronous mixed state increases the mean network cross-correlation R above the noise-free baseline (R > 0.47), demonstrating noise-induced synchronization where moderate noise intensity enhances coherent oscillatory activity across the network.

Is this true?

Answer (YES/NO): YES